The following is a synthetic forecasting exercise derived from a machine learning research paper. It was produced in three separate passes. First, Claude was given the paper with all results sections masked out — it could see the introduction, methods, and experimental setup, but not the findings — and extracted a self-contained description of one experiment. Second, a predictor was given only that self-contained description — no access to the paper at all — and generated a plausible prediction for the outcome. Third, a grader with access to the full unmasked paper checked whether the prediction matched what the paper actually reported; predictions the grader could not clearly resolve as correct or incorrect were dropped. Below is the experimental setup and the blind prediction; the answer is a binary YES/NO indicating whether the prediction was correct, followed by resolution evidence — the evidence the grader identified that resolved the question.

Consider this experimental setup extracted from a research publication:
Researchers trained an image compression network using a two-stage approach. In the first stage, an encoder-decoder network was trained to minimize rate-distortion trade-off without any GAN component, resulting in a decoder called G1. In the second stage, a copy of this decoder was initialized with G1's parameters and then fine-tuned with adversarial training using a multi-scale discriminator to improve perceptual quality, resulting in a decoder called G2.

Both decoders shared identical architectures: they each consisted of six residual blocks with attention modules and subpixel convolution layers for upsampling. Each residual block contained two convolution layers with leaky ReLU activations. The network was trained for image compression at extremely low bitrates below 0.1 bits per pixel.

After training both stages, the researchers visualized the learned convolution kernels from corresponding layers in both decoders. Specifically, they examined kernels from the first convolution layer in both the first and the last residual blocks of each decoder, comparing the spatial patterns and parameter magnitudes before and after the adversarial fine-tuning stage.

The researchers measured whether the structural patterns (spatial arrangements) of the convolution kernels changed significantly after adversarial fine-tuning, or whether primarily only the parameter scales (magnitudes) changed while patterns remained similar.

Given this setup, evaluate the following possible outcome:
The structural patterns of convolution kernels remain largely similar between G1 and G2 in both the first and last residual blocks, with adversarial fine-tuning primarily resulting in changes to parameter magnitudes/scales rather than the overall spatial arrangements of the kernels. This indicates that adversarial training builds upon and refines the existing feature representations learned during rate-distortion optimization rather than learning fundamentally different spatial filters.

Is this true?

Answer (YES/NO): YES